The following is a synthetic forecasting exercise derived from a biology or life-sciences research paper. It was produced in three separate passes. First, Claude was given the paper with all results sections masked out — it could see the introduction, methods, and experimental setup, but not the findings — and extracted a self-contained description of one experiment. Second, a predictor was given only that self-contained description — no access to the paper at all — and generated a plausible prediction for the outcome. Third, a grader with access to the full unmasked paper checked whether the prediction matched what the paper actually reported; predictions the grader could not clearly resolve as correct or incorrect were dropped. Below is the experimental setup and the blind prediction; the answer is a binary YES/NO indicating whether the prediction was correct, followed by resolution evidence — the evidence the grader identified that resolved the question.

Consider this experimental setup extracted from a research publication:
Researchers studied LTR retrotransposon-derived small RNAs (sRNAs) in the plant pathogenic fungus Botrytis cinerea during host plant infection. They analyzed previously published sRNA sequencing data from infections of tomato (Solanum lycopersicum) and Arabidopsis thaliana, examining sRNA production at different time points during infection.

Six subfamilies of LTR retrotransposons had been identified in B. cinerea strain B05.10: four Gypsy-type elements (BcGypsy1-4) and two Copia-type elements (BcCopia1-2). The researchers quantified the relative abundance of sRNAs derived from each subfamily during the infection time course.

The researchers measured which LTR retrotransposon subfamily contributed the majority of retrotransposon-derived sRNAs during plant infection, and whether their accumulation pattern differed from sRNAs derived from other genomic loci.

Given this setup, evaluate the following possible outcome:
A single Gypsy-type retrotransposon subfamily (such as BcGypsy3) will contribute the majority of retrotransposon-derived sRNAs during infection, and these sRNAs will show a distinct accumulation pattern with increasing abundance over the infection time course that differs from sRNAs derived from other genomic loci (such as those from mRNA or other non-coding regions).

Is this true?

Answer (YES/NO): NO